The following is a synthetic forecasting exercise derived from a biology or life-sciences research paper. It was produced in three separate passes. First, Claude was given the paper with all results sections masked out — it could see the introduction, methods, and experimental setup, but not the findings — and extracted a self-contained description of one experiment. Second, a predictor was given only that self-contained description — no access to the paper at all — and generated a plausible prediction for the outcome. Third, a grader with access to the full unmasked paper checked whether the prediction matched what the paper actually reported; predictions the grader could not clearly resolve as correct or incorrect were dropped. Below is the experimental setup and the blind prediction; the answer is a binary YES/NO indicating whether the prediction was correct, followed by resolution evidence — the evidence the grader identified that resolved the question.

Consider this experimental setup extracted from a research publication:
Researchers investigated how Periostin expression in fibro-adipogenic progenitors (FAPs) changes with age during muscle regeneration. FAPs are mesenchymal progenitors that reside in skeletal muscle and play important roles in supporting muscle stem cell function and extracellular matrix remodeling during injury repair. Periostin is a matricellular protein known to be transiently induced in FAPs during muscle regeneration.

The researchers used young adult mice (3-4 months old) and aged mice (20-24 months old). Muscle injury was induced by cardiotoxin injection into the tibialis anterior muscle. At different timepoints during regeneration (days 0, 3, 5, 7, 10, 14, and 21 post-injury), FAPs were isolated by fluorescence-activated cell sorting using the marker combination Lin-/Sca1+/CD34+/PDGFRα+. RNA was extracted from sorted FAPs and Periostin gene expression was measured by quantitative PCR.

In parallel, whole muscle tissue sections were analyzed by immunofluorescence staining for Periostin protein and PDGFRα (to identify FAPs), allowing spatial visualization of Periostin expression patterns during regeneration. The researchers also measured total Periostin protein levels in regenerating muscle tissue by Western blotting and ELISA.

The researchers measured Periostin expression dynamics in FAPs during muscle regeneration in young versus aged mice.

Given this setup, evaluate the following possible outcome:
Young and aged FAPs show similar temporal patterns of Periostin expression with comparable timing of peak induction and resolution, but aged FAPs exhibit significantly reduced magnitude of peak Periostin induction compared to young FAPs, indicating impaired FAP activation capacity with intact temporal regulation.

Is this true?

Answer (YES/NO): YES